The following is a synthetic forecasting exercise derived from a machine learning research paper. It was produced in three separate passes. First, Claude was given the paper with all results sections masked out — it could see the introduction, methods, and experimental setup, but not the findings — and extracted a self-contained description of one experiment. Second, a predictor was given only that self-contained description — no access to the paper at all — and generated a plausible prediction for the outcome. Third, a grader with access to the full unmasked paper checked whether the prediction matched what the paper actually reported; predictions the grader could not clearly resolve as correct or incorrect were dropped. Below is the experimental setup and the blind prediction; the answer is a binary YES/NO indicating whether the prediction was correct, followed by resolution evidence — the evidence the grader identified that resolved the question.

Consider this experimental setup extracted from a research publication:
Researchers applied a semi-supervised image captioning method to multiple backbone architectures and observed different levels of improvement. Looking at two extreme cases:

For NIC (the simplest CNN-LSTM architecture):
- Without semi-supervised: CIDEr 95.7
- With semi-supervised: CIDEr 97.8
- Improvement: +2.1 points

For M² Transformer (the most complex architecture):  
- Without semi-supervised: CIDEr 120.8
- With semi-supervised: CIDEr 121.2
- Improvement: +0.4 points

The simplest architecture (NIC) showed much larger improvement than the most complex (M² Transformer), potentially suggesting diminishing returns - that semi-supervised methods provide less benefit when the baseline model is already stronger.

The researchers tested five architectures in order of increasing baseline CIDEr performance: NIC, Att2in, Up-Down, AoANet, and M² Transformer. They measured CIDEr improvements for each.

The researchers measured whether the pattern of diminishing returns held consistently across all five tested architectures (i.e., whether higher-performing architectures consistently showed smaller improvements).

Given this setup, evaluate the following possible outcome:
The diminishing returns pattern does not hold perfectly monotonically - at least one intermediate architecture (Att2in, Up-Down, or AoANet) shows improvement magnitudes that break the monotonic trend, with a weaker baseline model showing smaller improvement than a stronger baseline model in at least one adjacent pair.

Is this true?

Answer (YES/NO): YES